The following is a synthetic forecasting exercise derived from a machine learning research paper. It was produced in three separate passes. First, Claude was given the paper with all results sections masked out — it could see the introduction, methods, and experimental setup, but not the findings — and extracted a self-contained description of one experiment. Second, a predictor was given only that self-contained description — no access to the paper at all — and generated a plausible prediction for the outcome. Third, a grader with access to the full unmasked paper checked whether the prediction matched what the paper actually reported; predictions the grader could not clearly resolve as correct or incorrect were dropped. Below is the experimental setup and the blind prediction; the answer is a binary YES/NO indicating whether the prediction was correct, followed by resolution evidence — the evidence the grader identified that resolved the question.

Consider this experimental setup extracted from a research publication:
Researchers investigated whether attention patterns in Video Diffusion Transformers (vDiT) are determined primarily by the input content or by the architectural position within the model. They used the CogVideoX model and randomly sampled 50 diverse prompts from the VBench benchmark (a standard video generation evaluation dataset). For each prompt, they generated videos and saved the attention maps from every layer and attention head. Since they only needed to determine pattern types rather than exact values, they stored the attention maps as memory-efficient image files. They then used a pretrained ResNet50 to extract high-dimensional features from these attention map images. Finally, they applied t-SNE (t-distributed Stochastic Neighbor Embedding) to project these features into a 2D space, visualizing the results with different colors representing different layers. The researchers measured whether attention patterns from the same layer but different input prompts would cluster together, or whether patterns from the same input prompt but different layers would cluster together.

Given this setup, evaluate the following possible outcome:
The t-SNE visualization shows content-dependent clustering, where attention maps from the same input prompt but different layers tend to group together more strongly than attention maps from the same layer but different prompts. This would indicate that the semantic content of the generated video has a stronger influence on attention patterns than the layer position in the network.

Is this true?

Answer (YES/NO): NO